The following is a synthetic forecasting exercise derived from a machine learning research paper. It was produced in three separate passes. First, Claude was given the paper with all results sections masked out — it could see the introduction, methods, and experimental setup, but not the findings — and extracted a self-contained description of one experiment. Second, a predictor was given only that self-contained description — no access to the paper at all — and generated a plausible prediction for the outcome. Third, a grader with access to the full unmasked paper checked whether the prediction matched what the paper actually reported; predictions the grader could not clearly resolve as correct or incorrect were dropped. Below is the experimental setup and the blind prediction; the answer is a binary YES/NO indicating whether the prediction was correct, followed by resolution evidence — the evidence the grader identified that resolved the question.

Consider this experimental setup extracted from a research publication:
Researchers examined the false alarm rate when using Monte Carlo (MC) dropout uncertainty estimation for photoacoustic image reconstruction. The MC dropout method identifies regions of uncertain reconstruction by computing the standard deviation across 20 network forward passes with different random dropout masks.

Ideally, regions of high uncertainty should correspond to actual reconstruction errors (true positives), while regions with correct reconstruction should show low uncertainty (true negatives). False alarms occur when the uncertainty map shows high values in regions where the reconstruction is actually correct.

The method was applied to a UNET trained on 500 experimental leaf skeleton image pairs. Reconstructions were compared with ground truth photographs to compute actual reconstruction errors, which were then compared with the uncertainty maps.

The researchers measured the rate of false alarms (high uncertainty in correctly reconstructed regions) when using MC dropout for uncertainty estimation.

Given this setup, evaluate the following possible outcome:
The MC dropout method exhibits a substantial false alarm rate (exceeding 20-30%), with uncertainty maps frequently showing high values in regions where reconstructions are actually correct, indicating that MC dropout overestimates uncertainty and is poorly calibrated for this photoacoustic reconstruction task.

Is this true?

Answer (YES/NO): NO